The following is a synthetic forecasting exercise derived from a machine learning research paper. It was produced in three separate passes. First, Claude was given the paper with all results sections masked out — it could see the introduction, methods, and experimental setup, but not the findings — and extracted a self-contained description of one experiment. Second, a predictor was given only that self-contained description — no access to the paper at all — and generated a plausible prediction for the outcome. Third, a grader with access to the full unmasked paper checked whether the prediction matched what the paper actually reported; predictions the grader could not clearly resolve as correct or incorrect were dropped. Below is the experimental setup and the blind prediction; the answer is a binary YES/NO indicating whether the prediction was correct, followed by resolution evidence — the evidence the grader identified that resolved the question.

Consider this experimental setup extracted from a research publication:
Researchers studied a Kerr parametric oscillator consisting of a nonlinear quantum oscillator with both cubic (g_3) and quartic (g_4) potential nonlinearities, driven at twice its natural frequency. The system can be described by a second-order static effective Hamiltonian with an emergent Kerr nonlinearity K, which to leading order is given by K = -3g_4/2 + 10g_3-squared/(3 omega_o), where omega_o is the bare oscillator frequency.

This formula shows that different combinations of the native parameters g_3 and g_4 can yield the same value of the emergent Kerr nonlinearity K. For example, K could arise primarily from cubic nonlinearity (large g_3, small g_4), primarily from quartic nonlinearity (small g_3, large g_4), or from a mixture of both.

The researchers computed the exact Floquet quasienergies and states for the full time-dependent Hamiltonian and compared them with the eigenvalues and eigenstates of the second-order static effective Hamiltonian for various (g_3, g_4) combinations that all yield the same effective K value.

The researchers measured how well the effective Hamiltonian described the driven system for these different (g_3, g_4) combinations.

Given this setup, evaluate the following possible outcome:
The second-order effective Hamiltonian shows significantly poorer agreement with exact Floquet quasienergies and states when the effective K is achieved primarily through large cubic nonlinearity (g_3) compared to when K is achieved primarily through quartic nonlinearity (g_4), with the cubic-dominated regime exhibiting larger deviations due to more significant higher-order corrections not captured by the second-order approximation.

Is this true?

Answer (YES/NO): NO